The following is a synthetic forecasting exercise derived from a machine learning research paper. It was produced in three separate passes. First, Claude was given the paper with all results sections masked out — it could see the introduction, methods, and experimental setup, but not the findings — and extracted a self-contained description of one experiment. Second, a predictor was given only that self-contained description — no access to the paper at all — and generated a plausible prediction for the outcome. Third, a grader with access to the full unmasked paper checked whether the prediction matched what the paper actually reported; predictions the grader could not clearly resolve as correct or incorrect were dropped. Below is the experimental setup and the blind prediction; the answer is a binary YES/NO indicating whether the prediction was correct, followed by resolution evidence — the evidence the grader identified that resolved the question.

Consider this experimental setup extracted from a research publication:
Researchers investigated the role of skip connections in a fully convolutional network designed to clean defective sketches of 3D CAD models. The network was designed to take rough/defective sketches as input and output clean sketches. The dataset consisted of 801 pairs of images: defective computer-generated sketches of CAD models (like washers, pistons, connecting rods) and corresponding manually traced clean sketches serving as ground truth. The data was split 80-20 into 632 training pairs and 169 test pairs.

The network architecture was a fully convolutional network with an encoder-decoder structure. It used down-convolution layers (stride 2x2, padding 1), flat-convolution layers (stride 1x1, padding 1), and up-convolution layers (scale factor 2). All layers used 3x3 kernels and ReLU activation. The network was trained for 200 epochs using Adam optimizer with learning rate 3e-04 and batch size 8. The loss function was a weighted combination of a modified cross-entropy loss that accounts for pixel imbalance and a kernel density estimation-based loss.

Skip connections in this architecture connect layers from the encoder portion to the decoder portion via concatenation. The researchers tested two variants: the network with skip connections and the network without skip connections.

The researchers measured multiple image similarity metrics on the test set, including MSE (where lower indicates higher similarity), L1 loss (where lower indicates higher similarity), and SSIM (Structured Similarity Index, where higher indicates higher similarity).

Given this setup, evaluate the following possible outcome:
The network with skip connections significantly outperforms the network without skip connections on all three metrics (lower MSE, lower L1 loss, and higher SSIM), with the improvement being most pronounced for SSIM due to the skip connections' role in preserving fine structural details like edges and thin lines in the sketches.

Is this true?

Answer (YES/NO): NO